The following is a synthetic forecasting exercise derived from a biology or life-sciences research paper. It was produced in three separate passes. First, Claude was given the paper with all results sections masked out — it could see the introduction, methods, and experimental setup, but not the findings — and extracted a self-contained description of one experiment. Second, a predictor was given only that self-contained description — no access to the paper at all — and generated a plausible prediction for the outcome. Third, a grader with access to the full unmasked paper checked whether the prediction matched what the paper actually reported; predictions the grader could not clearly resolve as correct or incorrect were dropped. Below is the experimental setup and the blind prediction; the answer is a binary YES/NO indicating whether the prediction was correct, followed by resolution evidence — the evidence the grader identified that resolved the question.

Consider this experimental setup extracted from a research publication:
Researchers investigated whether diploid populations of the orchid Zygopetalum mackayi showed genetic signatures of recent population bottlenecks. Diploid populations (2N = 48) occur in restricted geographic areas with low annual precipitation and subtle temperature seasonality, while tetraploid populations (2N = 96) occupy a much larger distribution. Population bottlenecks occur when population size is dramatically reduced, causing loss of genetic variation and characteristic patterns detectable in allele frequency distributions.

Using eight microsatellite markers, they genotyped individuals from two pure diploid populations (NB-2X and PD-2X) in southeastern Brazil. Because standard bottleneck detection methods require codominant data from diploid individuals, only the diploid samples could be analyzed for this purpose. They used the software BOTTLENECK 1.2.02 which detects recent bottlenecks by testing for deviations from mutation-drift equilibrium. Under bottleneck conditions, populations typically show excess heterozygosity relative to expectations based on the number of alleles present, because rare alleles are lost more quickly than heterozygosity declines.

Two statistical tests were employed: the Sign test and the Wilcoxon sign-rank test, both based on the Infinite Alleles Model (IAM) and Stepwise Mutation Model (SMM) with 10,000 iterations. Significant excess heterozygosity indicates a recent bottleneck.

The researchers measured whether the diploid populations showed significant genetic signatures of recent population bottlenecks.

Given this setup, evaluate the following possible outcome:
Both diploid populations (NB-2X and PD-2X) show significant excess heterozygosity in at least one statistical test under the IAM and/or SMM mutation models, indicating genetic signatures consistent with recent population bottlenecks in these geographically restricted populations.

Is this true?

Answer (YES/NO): NO